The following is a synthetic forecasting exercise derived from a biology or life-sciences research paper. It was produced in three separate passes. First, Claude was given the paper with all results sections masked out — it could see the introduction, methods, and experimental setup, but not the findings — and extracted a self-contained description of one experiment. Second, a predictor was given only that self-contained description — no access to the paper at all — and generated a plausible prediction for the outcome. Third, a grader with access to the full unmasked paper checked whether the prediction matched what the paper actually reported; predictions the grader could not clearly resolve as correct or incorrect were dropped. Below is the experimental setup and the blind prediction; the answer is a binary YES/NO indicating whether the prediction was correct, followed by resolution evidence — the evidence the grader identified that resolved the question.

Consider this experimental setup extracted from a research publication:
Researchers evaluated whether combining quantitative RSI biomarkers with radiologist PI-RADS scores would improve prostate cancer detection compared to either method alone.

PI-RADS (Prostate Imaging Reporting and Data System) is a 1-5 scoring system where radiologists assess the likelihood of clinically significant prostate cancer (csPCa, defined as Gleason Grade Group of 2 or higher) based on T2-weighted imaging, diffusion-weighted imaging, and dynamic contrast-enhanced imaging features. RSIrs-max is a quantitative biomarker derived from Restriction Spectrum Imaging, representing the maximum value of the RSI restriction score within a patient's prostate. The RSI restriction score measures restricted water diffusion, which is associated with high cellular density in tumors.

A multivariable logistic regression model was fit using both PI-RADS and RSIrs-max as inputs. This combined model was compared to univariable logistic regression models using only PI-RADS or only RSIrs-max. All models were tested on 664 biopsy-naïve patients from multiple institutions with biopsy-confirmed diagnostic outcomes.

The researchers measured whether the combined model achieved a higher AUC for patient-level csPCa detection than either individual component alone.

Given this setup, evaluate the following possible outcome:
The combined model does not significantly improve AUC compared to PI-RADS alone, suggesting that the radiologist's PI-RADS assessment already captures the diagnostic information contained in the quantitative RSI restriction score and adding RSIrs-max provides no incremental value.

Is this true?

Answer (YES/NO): NO